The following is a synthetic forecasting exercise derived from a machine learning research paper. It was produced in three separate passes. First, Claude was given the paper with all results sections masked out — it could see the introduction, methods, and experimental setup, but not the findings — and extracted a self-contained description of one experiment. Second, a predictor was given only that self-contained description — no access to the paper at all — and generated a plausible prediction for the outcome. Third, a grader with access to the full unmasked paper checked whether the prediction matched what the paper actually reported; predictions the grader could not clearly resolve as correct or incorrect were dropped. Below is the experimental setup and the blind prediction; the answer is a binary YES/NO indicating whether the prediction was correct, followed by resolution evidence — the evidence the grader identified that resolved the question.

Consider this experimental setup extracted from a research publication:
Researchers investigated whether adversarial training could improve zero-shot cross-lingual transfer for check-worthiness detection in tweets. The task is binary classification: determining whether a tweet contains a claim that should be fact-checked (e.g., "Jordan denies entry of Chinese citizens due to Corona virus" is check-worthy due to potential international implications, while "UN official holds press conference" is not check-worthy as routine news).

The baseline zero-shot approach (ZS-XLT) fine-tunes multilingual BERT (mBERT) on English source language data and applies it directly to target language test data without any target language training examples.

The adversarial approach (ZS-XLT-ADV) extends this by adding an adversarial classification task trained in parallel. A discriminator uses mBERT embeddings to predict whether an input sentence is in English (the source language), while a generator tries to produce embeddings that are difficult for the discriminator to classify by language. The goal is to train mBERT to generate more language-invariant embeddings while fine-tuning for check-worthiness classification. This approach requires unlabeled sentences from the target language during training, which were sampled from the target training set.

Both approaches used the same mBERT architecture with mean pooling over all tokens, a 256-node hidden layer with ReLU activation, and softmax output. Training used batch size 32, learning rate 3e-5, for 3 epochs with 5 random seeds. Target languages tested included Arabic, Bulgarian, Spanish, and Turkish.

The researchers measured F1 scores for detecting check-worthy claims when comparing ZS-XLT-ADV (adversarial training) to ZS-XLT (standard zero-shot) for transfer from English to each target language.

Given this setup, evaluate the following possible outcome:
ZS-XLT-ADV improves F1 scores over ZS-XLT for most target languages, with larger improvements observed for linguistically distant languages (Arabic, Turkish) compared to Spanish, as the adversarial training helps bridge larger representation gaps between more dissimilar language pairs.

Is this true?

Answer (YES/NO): NO